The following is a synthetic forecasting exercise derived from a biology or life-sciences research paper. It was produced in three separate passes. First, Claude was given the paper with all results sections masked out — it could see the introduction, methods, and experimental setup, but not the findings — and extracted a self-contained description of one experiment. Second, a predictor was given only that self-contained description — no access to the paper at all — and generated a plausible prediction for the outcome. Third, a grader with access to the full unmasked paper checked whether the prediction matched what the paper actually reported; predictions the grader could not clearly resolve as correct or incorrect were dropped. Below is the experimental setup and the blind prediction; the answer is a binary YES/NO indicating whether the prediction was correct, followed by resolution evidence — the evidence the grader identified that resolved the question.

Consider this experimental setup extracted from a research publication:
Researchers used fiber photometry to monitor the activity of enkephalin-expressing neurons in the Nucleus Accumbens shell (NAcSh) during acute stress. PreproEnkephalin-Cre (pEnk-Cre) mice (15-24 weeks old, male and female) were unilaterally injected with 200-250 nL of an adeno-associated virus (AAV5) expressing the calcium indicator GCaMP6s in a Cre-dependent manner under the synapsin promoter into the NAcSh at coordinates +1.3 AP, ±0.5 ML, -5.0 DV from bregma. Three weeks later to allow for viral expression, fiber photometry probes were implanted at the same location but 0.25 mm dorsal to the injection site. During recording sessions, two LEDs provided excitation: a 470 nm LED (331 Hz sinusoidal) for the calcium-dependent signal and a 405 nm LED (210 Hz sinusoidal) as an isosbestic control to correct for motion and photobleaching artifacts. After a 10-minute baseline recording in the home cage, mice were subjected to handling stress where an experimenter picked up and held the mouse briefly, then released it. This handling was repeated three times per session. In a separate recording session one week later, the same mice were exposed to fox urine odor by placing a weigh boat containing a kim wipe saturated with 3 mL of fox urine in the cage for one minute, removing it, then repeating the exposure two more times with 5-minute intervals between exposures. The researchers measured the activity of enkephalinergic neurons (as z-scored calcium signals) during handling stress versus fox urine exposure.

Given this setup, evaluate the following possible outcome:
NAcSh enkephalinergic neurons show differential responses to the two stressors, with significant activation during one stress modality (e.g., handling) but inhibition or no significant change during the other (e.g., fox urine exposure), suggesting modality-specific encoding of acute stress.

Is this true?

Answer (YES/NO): NO